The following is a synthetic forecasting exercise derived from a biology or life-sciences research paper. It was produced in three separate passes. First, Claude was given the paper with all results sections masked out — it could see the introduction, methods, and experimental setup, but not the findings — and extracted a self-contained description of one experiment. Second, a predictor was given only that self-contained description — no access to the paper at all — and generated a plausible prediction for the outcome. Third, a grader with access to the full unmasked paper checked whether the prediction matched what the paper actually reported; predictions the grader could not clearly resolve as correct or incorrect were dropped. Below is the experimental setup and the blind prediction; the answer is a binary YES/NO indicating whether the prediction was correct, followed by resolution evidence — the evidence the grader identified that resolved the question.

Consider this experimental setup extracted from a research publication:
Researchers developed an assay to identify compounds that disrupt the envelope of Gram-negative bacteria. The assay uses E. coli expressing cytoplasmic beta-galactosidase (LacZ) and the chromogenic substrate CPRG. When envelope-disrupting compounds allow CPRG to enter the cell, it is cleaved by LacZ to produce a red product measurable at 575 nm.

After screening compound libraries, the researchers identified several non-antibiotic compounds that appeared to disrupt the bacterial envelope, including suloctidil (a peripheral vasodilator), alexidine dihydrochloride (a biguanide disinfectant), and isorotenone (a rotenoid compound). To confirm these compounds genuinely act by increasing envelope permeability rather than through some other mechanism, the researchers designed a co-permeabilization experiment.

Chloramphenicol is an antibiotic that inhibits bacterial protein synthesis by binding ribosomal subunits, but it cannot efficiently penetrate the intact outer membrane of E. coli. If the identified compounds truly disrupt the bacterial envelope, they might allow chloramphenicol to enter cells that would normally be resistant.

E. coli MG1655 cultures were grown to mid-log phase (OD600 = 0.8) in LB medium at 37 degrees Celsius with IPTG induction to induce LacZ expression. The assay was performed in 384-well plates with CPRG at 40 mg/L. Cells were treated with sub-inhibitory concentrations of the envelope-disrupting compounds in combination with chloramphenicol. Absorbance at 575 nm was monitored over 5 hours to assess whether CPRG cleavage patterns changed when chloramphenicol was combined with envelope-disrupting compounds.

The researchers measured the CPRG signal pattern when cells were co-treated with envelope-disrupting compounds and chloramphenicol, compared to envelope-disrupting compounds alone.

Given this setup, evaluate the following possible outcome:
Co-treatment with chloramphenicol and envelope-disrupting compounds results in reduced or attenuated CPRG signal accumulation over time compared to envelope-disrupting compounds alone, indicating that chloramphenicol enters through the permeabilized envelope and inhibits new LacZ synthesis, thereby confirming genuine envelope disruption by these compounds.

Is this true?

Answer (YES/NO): NO